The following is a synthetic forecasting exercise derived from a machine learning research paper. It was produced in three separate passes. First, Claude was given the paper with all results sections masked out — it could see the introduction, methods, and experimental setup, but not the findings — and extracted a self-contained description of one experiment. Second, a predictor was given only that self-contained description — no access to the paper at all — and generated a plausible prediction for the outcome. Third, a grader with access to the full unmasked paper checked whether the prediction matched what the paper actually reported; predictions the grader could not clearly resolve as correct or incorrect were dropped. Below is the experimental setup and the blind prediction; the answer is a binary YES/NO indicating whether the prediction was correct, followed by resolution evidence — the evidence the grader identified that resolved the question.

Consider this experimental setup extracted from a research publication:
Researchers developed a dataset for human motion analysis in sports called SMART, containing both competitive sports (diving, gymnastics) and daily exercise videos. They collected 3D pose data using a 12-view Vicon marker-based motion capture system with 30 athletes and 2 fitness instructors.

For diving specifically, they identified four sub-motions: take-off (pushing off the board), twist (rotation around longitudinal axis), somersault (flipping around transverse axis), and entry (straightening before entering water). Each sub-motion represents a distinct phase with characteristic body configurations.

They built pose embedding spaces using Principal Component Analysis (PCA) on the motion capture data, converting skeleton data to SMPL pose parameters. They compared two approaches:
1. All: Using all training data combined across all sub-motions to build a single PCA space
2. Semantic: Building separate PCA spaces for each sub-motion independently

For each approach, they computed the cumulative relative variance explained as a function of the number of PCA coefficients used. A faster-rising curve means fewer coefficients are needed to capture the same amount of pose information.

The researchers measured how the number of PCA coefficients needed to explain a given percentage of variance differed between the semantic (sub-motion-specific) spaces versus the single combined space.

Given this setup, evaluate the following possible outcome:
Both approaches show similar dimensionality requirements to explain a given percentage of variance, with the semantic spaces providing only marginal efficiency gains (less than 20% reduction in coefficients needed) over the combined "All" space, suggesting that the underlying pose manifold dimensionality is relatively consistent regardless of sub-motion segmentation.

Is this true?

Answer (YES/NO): NO